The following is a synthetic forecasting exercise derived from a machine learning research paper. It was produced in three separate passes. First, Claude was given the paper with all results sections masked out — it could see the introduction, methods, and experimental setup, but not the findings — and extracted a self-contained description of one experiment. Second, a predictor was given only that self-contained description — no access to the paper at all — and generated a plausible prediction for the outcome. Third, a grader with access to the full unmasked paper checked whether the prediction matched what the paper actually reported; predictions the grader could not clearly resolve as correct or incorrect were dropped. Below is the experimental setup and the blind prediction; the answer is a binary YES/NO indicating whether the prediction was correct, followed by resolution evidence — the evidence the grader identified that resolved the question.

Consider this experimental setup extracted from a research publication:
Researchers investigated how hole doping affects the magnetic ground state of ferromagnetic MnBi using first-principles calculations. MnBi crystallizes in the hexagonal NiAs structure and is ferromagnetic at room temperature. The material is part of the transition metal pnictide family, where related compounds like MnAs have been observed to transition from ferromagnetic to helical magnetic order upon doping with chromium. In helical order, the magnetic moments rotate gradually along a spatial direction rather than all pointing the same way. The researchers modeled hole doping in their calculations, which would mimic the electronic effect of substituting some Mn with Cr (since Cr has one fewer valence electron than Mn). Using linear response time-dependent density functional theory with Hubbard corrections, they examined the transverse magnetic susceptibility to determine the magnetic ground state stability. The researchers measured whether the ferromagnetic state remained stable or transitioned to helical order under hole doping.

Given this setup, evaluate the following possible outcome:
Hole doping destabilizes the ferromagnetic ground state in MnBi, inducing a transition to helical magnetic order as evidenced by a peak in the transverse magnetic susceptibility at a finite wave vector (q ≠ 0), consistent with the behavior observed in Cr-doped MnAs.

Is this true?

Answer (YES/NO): YES